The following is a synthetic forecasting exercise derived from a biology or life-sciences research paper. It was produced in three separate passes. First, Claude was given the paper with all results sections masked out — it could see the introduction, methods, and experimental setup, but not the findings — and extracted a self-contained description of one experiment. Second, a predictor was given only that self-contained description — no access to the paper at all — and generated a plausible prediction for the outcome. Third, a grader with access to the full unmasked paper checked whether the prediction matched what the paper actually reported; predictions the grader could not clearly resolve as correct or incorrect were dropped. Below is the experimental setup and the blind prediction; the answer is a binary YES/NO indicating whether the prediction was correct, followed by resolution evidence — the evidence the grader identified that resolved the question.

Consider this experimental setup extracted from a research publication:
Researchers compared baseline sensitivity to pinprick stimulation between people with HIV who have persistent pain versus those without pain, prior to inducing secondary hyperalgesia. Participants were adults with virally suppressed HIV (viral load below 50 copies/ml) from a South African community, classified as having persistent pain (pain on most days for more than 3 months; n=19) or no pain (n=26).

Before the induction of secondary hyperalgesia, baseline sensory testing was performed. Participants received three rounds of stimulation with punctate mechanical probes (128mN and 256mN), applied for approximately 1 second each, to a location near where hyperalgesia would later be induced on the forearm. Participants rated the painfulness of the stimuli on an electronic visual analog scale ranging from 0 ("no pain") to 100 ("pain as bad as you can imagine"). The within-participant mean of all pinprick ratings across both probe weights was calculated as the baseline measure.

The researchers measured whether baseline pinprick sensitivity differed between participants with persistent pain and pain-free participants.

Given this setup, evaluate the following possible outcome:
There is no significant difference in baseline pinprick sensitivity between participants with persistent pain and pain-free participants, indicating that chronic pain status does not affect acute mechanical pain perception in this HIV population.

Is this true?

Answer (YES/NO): NO